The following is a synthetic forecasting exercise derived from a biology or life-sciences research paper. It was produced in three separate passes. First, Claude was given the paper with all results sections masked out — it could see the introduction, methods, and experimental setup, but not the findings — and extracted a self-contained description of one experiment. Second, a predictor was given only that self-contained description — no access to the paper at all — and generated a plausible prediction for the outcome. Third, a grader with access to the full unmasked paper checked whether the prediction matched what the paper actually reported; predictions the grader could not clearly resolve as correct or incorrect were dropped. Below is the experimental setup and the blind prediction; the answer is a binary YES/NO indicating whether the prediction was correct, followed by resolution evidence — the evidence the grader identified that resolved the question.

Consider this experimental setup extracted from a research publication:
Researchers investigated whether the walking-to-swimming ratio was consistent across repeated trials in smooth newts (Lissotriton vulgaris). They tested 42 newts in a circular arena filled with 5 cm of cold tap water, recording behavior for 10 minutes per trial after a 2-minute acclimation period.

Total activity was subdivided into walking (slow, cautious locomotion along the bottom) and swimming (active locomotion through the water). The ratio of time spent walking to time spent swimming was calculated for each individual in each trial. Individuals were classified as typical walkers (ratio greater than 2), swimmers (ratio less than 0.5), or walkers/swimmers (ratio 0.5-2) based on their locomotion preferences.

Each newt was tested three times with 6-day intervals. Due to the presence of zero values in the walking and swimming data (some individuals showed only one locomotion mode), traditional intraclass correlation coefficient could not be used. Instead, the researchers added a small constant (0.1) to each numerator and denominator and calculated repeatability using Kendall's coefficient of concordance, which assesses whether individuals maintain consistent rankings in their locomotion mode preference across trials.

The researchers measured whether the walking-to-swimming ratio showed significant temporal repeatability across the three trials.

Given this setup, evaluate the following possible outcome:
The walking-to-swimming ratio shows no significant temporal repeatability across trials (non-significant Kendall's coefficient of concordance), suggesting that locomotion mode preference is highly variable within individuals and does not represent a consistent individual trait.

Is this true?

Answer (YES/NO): NO